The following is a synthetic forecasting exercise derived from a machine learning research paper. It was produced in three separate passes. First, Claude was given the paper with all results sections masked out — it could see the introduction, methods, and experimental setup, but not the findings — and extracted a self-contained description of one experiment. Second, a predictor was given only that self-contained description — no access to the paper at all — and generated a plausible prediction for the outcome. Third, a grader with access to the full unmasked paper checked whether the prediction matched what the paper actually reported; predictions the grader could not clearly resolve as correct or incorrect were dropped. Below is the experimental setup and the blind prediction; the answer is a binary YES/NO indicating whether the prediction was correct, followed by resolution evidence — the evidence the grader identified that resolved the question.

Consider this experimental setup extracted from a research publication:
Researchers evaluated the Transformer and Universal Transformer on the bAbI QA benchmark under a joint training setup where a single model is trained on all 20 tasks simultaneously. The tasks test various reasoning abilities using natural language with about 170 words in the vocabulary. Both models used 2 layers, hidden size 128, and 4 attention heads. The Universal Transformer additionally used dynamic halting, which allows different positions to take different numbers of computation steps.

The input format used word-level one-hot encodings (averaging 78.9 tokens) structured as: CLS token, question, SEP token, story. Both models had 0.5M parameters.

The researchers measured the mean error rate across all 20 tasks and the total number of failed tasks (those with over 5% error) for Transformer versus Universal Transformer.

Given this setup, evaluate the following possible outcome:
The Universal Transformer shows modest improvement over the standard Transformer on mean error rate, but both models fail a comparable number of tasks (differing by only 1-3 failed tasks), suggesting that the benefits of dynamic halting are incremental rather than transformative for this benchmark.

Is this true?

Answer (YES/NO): NO